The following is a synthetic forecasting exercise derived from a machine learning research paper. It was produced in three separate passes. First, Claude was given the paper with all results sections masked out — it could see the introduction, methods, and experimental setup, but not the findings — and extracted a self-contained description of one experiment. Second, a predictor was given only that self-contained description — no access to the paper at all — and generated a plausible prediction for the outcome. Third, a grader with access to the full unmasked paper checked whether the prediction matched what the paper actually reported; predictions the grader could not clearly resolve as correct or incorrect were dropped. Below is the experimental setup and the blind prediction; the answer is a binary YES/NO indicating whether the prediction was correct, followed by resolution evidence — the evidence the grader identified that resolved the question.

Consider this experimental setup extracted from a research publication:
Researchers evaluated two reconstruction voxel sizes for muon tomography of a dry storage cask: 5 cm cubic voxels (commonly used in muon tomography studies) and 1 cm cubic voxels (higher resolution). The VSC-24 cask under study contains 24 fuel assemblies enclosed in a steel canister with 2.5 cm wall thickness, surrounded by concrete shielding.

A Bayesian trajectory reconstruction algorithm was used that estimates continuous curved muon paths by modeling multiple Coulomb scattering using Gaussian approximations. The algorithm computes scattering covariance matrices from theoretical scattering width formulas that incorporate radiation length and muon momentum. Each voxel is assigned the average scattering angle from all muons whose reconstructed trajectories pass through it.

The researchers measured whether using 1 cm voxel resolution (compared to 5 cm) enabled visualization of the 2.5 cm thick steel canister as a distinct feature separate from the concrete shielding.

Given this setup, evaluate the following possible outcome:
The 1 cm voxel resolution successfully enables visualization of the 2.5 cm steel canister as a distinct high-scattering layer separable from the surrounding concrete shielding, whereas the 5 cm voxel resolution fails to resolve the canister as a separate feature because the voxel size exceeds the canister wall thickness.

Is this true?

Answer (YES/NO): NO